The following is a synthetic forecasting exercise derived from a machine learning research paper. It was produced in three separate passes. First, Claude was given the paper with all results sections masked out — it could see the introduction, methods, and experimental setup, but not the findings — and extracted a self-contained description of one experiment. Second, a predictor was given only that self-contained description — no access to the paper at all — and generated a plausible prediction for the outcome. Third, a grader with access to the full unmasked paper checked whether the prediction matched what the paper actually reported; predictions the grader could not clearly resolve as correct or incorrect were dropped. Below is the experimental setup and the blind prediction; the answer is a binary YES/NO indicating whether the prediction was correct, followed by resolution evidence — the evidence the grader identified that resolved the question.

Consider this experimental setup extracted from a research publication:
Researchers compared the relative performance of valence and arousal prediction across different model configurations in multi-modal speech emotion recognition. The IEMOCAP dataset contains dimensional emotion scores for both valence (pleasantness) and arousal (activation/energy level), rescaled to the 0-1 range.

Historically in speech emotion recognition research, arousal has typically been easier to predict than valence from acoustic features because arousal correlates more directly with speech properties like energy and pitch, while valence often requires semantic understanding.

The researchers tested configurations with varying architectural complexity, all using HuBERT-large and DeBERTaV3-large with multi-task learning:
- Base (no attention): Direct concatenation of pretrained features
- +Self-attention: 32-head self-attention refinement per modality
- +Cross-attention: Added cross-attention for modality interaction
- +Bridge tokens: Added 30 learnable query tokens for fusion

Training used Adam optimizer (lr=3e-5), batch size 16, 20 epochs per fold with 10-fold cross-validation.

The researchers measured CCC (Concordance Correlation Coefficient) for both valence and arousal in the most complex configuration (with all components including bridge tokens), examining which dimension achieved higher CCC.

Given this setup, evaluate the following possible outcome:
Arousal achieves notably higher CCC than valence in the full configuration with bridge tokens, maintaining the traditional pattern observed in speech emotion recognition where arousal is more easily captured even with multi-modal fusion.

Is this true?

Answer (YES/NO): NO